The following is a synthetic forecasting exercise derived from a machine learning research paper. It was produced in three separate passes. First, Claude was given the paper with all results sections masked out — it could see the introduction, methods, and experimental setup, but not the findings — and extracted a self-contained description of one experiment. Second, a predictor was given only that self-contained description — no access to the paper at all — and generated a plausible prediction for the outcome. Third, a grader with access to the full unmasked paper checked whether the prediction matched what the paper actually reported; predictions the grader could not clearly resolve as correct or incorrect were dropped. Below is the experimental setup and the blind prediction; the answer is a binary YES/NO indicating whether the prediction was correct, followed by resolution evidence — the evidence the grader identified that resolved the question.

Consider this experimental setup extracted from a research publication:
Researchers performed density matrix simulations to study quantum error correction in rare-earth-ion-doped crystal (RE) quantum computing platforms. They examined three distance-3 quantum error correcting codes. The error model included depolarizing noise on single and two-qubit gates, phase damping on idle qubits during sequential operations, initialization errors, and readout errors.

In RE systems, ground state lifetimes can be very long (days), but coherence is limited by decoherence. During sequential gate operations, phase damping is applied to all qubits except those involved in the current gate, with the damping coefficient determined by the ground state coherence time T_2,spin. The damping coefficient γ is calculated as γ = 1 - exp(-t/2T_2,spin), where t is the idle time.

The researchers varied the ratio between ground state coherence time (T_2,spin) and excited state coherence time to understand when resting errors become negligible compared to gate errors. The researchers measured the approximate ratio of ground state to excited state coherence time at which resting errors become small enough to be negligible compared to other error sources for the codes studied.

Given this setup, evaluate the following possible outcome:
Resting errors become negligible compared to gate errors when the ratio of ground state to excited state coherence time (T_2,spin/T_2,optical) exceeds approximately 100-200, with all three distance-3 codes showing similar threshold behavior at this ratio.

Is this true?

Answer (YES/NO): NO